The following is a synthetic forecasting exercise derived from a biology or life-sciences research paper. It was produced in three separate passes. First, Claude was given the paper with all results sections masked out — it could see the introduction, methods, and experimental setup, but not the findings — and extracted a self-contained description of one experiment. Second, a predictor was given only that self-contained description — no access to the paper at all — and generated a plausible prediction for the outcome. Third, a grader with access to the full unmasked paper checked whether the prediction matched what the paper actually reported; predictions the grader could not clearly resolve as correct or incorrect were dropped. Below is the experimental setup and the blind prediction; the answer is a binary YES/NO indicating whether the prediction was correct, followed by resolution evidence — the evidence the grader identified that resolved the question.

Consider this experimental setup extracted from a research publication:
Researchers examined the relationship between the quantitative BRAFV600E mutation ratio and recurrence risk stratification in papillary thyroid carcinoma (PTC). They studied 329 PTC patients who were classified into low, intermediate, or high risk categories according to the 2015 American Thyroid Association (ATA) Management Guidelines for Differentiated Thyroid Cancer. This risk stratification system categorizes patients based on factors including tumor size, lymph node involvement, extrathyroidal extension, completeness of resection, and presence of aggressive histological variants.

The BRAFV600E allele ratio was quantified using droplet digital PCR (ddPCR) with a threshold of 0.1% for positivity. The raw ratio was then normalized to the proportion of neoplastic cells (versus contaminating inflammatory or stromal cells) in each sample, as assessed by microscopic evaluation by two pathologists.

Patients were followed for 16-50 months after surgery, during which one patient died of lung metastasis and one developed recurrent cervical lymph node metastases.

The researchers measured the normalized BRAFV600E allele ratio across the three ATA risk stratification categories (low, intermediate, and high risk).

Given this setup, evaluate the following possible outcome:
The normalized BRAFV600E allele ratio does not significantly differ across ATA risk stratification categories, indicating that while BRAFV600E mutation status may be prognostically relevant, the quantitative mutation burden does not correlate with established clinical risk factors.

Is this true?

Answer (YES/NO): NO